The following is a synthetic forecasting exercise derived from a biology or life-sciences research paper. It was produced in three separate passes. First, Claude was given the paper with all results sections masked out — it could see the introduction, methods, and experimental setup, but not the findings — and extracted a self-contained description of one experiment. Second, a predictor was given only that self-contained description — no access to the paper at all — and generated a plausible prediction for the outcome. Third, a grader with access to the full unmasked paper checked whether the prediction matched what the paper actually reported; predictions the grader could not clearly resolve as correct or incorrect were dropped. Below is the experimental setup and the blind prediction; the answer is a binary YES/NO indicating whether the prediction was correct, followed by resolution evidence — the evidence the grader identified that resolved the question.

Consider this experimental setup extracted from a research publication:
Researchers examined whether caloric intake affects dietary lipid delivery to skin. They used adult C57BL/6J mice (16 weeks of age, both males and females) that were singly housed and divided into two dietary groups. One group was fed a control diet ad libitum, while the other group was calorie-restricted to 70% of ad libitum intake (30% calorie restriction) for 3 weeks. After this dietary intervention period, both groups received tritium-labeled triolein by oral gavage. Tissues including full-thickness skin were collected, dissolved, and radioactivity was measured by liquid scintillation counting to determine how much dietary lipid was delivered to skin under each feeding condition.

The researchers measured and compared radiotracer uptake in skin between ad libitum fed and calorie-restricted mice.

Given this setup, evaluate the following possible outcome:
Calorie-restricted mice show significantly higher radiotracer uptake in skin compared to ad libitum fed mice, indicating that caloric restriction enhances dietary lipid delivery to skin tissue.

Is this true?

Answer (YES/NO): NO